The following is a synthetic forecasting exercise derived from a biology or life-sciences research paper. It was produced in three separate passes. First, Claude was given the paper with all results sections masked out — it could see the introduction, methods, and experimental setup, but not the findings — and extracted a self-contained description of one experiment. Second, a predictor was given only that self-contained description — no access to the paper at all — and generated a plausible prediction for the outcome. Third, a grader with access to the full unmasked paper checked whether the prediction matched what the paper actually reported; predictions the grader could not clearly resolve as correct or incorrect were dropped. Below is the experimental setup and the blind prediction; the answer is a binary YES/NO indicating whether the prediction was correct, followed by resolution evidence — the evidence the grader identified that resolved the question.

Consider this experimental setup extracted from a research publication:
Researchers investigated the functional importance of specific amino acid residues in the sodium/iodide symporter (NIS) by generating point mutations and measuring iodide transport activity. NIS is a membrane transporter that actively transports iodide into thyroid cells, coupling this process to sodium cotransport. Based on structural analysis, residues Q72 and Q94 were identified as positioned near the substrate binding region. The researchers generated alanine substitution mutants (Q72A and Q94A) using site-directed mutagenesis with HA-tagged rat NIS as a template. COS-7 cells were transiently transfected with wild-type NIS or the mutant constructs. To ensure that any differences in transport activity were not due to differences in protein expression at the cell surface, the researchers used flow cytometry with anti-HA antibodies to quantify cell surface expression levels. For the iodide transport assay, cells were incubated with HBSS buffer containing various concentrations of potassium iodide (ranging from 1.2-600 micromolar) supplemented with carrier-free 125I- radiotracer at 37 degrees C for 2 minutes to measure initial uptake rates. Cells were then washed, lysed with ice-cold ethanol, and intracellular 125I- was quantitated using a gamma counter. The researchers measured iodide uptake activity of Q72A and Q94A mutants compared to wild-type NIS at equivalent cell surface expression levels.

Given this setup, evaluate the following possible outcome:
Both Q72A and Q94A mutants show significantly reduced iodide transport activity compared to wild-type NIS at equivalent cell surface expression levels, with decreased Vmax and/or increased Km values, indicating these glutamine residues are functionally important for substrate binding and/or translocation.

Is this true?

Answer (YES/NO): YES